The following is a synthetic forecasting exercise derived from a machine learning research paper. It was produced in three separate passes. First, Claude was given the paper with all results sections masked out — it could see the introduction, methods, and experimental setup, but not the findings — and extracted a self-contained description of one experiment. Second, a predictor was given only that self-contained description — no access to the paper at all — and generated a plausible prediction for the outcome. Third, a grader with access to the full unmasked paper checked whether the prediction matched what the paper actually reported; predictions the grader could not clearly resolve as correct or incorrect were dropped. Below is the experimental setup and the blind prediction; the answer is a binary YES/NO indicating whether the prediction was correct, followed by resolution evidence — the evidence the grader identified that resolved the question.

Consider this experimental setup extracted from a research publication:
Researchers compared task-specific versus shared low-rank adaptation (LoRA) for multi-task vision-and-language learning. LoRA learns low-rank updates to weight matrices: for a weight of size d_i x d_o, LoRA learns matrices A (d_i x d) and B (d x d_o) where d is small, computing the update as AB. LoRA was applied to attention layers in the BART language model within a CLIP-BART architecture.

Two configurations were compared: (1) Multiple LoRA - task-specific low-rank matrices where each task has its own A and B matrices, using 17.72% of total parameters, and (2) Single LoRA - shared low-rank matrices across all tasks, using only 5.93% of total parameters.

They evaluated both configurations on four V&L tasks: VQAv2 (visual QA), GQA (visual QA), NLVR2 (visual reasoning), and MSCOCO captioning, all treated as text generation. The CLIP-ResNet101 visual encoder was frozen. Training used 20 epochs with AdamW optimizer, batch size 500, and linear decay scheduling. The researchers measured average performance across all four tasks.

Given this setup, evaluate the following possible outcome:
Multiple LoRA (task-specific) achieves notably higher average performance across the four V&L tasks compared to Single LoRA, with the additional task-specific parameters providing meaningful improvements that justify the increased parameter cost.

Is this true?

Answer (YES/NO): NO